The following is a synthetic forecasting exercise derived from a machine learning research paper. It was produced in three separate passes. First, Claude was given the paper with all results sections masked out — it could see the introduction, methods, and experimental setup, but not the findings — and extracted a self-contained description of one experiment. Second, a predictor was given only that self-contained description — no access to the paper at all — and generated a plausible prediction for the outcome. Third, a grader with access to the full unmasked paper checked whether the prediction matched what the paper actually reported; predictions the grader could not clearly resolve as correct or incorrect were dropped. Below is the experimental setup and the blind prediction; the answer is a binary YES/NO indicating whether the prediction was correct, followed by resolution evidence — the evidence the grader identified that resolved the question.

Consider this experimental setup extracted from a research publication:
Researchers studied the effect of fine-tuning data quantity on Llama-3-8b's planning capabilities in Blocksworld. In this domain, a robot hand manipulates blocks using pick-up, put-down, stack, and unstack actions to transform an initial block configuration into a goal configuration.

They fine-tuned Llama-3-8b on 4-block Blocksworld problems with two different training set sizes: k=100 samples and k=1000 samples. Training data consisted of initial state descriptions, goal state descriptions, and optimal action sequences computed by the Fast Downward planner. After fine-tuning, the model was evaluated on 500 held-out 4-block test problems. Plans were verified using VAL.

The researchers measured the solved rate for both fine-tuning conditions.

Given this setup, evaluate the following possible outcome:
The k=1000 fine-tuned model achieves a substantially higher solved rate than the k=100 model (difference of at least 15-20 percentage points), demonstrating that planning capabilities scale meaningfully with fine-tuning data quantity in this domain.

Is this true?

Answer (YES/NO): YES